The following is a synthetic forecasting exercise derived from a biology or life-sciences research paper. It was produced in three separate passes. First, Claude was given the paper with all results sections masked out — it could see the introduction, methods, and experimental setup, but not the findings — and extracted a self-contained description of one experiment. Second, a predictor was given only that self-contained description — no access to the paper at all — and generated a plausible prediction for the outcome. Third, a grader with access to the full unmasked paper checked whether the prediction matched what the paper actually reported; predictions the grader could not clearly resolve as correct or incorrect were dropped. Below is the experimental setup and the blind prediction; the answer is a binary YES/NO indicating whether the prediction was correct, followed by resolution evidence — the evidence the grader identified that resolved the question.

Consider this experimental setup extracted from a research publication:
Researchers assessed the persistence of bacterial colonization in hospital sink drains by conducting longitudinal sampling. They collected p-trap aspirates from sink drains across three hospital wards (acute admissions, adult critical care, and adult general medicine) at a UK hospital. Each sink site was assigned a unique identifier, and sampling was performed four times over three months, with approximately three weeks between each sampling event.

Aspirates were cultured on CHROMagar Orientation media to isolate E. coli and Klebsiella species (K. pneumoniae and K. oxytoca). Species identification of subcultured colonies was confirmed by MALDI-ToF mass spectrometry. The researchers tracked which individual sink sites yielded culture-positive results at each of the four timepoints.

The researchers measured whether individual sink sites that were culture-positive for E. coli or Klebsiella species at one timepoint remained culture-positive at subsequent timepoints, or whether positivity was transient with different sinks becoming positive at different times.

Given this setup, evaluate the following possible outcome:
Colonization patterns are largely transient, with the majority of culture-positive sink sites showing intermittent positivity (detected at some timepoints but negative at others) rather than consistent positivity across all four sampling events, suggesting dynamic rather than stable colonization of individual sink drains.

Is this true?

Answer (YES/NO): NO